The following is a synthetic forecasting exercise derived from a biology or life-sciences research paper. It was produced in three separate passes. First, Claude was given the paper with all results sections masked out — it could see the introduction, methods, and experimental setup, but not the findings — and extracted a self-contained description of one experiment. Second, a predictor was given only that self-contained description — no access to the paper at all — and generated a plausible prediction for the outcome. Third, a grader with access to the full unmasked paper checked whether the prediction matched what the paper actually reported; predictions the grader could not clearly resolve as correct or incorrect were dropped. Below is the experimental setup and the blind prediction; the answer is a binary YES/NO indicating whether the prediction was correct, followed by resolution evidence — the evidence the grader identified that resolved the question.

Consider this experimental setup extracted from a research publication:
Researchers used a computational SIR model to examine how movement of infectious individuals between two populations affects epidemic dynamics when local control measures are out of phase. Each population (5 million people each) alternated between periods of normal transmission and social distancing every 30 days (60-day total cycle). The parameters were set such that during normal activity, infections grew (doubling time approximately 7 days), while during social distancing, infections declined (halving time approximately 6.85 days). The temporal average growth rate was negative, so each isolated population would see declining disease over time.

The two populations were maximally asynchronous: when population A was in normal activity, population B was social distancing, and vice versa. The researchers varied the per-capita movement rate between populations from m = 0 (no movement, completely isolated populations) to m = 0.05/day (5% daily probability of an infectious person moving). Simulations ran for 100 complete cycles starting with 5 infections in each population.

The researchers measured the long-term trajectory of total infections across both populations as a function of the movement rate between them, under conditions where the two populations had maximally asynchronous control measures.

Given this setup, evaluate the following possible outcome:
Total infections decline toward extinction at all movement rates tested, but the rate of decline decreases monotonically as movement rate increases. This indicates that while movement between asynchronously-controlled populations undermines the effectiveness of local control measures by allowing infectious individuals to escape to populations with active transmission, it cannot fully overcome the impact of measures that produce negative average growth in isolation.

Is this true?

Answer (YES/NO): NO